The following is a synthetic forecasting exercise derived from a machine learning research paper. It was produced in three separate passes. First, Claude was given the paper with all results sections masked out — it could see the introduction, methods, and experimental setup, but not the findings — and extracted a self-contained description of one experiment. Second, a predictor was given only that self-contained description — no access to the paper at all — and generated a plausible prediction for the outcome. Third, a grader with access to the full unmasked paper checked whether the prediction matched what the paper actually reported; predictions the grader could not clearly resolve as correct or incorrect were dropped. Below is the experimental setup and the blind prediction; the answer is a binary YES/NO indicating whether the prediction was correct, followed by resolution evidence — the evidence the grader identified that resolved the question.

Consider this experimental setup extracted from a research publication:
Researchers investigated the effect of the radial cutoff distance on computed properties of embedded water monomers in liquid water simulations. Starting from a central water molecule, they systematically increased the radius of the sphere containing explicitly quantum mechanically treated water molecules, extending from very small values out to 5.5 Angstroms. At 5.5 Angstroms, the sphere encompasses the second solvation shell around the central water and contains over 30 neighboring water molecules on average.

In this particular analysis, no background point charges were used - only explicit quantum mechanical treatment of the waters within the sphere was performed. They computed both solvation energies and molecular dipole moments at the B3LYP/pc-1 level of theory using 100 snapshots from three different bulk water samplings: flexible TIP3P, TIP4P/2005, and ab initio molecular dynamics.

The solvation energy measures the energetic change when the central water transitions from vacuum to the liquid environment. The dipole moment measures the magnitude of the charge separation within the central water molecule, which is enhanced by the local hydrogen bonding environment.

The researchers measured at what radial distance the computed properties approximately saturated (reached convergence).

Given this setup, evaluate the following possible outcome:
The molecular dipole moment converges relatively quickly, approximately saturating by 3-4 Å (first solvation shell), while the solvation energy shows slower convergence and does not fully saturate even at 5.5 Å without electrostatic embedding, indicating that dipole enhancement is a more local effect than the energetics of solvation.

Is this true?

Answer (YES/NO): NO